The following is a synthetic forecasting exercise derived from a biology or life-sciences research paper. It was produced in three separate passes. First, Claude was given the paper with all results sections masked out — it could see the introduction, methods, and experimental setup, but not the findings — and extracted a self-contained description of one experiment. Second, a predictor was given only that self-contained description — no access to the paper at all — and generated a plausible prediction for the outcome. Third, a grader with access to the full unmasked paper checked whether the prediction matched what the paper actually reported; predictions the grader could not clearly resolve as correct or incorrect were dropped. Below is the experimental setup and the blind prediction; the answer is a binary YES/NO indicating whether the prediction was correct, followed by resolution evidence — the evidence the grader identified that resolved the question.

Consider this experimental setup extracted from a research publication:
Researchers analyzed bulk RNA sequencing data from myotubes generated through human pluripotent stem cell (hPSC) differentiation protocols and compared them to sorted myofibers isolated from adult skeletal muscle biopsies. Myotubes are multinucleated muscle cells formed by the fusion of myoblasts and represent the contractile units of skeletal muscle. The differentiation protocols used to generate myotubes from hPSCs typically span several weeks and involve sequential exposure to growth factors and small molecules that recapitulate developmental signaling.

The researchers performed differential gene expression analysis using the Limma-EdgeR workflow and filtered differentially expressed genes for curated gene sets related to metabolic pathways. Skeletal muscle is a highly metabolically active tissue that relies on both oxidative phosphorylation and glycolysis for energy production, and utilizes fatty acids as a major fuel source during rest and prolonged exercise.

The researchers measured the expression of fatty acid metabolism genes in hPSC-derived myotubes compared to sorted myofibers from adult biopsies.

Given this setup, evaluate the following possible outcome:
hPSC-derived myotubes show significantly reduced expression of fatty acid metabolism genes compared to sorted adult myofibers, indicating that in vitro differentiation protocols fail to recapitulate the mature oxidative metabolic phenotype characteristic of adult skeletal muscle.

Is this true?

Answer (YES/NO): YES